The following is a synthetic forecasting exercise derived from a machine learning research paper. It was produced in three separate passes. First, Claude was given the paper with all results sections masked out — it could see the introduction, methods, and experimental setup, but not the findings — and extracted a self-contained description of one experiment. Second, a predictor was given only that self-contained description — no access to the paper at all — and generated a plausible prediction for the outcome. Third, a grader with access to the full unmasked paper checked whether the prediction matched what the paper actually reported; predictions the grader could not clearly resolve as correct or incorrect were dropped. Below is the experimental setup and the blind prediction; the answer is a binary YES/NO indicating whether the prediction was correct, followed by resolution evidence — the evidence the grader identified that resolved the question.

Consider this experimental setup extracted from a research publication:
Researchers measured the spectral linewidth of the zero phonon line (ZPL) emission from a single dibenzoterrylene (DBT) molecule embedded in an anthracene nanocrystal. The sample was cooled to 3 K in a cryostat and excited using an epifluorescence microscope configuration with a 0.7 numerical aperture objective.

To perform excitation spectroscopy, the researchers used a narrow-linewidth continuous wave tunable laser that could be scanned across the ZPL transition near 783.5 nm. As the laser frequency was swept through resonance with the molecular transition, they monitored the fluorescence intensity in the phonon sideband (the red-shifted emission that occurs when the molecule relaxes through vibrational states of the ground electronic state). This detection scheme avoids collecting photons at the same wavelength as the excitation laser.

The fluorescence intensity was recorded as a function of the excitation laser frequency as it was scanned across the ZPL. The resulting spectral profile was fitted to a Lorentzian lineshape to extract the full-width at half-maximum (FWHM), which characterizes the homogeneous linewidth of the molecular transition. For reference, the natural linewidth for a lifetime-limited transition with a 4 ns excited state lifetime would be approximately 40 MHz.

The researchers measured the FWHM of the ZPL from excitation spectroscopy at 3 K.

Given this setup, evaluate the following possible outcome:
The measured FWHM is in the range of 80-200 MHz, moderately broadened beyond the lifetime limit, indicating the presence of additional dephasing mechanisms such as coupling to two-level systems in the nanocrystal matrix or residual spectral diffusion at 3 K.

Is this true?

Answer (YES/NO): NO